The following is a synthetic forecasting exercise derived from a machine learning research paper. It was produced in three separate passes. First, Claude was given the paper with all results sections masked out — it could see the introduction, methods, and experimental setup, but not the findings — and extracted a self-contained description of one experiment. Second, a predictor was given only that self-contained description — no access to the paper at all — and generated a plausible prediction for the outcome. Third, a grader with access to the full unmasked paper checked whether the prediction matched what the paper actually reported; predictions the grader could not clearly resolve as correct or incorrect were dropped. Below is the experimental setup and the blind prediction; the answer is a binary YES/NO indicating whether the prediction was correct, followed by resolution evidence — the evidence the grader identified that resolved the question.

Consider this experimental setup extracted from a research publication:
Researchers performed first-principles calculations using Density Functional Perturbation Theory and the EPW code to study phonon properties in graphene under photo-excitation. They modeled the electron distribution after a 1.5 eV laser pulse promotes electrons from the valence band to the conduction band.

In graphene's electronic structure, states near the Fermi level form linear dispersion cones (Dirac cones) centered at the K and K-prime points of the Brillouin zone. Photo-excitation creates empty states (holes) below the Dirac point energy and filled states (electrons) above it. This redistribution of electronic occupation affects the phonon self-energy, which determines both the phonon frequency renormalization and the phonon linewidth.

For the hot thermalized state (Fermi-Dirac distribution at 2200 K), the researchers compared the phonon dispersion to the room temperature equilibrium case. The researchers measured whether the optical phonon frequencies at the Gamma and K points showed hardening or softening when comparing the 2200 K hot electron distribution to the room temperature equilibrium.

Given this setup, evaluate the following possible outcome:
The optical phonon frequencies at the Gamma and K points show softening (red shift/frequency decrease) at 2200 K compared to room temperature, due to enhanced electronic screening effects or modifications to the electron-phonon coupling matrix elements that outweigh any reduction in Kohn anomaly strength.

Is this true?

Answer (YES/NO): NO